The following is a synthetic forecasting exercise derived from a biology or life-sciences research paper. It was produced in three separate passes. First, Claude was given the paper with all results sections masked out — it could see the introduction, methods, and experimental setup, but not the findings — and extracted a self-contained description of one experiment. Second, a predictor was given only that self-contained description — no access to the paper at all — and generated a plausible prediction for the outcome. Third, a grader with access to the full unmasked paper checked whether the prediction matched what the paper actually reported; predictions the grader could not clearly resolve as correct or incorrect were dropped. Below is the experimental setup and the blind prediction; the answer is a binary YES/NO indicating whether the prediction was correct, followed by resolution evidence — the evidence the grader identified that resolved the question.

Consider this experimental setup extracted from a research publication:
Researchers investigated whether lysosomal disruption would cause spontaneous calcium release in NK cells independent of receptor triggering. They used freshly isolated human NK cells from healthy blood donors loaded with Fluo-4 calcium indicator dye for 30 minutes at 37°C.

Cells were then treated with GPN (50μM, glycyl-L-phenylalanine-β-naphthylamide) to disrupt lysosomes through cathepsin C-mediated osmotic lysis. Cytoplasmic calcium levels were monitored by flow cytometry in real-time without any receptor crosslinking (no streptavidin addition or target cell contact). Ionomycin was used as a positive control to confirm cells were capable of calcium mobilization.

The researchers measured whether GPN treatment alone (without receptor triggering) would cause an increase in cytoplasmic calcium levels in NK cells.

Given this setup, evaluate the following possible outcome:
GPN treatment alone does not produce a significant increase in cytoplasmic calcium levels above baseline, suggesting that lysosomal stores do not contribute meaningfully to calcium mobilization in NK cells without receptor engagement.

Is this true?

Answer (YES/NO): NO